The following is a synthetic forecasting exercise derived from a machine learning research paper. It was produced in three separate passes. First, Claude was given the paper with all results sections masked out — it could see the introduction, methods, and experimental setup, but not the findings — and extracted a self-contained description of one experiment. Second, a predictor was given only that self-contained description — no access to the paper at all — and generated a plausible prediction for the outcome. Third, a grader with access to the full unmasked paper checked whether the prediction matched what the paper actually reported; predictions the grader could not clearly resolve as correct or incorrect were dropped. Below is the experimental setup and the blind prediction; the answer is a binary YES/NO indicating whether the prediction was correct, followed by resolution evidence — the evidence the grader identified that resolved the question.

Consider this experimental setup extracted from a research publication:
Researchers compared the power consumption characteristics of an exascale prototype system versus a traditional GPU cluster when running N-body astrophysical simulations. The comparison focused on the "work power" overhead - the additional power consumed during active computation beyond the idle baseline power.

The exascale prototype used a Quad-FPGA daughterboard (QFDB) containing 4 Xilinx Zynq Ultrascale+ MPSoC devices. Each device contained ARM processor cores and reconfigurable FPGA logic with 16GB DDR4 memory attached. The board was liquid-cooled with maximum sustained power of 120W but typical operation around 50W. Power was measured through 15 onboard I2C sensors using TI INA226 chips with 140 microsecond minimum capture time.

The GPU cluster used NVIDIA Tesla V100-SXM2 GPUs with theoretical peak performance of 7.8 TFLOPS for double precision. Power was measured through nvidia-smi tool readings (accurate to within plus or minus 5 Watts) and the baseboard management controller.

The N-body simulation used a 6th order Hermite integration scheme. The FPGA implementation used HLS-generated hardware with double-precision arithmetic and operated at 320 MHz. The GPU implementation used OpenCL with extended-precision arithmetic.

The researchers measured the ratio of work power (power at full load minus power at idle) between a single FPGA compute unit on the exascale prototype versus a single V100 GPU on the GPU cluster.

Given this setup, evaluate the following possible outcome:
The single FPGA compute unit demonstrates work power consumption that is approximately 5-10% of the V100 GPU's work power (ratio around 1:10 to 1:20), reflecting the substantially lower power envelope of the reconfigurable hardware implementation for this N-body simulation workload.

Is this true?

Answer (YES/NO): NO